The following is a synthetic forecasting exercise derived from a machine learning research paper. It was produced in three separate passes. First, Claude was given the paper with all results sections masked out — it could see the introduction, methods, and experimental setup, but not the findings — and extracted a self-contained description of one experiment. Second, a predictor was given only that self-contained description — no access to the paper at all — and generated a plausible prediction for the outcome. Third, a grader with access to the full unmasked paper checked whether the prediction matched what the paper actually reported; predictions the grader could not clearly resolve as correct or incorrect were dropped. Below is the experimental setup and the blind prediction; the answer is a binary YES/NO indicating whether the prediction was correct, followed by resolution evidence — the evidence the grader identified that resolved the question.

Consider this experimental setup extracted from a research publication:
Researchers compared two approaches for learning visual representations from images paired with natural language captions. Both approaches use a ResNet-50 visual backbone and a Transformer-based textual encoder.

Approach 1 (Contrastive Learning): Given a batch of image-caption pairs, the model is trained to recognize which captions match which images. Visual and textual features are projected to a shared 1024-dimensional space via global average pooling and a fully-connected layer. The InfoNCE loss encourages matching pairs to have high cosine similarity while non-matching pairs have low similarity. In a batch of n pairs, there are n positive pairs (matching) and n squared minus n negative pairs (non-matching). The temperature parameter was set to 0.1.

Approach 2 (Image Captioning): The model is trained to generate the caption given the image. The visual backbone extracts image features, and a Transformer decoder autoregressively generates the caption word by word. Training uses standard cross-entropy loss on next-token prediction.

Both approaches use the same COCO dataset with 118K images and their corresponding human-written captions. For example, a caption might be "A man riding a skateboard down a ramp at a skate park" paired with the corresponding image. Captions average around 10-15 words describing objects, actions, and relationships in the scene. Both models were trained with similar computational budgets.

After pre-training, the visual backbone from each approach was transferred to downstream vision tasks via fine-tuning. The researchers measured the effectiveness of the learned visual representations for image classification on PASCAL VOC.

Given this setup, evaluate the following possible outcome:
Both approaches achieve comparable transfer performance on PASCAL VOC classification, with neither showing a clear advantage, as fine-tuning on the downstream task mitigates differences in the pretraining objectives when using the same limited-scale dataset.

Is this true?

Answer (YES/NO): NO